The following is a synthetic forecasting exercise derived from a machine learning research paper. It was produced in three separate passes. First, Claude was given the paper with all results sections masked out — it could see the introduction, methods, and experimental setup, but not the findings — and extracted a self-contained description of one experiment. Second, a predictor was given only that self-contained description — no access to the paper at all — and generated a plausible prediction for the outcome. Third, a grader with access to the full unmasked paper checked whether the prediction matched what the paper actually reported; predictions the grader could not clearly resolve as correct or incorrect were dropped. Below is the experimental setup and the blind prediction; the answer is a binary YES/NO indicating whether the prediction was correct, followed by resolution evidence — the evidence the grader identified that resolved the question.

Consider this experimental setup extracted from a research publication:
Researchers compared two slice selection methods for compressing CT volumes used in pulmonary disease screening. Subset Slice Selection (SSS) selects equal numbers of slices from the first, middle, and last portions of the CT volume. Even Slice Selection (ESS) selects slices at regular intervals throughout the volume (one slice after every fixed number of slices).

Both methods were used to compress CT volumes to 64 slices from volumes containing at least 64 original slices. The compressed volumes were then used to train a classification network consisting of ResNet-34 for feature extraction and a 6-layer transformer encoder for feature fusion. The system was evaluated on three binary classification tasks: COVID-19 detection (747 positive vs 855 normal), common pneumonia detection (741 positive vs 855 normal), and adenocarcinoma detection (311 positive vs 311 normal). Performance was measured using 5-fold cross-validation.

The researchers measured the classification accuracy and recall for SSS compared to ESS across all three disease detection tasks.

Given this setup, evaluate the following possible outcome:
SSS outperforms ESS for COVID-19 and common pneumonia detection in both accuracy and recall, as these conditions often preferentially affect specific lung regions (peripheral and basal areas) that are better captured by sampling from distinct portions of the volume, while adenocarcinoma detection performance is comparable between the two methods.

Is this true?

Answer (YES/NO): NO